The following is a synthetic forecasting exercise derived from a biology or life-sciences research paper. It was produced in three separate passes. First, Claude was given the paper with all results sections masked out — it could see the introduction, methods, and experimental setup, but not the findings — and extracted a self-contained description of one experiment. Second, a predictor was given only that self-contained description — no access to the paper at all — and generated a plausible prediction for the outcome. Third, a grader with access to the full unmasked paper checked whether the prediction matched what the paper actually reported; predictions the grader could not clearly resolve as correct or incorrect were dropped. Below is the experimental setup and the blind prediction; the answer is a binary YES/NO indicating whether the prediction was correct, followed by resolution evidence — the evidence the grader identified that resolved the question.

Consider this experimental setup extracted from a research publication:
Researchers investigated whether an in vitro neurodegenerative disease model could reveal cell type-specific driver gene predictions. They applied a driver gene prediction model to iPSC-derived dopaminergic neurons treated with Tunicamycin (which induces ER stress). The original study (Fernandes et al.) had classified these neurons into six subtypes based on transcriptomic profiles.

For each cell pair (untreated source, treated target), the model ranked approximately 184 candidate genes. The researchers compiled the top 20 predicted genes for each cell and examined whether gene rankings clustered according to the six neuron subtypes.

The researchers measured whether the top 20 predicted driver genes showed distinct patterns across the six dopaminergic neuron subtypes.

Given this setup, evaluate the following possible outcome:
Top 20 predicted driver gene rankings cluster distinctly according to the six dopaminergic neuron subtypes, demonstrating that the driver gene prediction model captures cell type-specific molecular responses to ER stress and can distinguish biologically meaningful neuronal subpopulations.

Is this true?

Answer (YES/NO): YES